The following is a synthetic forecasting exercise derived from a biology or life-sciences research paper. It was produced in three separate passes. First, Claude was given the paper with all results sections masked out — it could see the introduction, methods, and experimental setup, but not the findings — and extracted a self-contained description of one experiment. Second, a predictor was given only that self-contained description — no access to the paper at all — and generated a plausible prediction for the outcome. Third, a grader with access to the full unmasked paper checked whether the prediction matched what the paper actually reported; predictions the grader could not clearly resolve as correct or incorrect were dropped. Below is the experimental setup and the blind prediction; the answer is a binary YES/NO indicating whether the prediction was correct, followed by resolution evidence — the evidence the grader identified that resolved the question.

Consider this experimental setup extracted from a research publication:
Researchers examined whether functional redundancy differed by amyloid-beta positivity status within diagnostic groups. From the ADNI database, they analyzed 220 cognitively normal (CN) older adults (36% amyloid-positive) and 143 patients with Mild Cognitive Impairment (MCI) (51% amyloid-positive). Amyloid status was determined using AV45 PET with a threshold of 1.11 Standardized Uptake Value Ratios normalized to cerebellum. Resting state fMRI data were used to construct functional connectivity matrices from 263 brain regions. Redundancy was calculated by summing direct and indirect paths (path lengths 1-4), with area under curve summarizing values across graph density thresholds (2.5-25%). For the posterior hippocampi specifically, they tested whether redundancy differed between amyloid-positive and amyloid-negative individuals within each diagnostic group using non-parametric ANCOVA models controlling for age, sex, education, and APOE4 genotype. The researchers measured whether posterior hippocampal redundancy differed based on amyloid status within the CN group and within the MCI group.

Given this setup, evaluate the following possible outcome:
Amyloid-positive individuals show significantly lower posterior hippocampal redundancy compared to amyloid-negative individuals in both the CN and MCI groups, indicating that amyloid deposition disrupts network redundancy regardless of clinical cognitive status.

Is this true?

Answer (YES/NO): YES